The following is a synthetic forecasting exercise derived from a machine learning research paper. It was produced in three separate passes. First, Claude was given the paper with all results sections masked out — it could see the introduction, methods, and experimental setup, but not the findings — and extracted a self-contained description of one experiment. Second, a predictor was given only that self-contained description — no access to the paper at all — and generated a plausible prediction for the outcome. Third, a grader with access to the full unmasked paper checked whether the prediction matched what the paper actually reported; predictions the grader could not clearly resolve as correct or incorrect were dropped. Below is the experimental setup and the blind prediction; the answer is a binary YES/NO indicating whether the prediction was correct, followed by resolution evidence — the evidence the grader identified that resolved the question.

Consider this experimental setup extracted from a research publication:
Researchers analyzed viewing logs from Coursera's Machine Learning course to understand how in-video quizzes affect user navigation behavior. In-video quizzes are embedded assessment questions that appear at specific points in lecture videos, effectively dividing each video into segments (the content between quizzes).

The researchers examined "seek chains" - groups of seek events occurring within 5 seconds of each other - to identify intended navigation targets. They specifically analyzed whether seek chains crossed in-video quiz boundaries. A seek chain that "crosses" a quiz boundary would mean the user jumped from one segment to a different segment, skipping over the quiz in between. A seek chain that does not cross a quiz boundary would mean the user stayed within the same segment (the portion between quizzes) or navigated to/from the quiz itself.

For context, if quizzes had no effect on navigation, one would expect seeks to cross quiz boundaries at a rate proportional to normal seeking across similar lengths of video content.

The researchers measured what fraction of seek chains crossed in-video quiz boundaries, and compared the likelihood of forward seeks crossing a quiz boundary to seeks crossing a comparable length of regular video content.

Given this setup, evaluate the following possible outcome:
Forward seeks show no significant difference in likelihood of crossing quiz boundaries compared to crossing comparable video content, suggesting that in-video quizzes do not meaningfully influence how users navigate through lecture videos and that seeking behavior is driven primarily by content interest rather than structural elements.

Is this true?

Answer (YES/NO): NO